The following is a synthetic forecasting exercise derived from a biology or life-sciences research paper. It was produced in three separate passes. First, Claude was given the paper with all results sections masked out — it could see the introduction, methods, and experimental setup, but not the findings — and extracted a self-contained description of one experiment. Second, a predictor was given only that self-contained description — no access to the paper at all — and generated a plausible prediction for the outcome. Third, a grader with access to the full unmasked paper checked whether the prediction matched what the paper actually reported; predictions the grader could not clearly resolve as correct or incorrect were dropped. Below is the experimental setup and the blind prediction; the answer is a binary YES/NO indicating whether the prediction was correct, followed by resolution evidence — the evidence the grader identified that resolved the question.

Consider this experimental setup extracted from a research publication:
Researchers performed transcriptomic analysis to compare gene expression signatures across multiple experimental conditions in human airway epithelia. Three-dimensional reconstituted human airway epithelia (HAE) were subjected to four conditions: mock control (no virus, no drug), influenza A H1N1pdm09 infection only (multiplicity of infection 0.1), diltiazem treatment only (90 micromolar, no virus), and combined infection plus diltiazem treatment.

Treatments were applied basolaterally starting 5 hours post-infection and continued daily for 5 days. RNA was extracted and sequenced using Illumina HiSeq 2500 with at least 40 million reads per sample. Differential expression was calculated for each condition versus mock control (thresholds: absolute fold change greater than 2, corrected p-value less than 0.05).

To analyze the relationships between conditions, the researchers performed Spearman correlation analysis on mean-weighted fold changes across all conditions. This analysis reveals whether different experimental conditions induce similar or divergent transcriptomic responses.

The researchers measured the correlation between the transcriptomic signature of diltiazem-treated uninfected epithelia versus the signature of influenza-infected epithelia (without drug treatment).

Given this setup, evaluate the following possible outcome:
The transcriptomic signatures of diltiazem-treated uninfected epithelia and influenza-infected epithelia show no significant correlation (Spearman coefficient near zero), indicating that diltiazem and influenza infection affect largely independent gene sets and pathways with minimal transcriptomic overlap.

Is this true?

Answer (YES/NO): NO